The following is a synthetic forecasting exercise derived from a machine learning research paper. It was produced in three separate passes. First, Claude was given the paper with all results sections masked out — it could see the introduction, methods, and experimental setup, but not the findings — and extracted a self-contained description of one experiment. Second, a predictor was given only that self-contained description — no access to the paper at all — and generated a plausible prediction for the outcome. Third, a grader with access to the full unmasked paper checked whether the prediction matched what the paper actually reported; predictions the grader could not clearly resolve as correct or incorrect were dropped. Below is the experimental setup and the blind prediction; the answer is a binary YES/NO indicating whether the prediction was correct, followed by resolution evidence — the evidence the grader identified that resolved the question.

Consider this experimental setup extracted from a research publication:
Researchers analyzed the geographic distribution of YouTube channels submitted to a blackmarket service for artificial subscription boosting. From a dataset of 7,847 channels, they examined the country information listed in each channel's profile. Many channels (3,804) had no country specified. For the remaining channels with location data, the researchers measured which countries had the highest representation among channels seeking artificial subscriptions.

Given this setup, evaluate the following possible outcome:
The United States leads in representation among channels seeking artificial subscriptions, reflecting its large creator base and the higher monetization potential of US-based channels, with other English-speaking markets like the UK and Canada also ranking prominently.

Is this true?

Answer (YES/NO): NO